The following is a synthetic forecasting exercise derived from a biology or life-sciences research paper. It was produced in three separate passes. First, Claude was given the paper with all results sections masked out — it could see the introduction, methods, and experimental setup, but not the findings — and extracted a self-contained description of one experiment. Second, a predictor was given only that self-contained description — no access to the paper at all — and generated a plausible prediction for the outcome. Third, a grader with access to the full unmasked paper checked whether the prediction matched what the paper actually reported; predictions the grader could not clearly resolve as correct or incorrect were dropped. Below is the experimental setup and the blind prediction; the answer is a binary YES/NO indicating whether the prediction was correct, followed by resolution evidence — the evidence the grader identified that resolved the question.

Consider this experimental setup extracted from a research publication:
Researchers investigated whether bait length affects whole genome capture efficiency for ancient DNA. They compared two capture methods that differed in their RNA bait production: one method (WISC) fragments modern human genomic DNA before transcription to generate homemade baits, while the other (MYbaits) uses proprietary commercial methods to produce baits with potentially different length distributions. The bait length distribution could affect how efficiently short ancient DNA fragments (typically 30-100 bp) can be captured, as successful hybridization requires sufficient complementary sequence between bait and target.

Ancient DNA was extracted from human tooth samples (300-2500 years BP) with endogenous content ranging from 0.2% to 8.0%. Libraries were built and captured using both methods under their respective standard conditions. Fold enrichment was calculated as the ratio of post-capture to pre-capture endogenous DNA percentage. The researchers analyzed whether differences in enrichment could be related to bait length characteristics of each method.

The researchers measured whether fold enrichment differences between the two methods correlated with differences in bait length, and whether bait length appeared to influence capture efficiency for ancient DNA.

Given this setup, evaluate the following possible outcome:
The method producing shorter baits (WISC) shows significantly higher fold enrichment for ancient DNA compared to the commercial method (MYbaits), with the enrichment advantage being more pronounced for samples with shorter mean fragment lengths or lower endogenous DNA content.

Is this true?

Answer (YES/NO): NO